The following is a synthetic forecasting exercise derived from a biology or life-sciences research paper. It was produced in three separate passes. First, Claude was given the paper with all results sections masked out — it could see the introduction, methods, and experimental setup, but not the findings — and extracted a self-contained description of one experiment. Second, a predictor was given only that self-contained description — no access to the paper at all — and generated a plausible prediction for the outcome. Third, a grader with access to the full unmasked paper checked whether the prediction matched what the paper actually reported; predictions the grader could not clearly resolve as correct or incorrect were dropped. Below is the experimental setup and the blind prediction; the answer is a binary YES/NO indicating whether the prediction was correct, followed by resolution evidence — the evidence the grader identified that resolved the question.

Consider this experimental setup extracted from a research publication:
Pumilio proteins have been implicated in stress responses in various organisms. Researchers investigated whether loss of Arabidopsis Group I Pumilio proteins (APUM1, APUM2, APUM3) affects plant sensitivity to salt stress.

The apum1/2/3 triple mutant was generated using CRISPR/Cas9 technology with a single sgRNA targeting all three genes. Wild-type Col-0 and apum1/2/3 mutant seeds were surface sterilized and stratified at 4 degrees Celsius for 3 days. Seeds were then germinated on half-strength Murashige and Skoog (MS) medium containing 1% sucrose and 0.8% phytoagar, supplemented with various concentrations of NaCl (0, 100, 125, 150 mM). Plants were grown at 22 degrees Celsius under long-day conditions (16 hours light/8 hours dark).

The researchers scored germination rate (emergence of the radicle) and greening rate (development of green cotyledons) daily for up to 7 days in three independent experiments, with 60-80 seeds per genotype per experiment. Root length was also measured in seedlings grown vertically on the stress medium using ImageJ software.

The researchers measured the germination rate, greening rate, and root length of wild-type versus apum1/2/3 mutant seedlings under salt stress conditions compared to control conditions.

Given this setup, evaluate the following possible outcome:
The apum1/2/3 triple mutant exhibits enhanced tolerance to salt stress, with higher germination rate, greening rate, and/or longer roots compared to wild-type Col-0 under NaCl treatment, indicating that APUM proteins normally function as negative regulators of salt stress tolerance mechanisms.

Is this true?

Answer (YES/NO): NO